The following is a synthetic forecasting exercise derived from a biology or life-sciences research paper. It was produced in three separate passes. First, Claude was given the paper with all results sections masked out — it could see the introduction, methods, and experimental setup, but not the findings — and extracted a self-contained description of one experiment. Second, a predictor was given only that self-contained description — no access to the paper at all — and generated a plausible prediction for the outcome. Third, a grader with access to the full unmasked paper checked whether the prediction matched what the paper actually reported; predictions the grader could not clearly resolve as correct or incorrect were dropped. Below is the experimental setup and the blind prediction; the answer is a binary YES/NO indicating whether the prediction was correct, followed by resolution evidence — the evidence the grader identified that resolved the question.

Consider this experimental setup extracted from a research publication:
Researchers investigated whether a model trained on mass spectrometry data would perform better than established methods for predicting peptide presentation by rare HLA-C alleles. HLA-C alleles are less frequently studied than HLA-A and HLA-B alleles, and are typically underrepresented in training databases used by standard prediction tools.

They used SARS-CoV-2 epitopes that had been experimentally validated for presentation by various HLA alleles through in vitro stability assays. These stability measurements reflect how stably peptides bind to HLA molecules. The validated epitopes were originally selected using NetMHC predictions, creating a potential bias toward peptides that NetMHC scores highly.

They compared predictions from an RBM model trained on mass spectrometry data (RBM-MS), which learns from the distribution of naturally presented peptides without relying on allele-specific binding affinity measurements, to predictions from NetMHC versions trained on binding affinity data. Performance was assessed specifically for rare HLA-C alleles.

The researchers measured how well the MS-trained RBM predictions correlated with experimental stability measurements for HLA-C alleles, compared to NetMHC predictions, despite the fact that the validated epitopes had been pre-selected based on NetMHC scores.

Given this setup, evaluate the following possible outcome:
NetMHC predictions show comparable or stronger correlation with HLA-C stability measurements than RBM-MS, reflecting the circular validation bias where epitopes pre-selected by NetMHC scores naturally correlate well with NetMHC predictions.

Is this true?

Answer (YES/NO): NO